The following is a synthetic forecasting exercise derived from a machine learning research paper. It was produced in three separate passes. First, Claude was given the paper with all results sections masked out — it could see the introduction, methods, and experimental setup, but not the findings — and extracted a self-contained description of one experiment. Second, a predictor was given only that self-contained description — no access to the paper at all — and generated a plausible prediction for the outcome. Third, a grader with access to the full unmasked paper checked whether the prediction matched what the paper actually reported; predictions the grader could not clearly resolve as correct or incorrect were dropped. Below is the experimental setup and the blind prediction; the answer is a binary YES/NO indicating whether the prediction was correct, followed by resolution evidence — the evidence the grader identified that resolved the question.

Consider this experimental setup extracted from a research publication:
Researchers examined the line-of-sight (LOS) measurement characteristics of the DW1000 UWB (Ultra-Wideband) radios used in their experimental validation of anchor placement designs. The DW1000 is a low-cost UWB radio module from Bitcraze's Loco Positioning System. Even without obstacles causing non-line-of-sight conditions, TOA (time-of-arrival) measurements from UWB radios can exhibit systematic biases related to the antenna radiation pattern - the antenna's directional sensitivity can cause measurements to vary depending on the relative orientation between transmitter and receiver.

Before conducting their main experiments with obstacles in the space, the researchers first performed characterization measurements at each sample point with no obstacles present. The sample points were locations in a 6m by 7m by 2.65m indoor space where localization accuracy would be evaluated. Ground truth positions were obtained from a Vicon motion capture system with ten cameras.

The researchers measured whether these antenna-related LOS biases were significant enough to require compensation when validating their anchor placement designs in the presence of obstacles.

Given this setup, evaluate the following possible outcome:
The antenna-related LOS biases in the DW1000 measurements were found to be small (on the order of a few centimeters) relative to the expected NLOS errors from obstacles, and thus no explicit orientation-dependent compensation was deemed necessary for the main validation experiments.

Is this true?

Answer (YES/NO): NO